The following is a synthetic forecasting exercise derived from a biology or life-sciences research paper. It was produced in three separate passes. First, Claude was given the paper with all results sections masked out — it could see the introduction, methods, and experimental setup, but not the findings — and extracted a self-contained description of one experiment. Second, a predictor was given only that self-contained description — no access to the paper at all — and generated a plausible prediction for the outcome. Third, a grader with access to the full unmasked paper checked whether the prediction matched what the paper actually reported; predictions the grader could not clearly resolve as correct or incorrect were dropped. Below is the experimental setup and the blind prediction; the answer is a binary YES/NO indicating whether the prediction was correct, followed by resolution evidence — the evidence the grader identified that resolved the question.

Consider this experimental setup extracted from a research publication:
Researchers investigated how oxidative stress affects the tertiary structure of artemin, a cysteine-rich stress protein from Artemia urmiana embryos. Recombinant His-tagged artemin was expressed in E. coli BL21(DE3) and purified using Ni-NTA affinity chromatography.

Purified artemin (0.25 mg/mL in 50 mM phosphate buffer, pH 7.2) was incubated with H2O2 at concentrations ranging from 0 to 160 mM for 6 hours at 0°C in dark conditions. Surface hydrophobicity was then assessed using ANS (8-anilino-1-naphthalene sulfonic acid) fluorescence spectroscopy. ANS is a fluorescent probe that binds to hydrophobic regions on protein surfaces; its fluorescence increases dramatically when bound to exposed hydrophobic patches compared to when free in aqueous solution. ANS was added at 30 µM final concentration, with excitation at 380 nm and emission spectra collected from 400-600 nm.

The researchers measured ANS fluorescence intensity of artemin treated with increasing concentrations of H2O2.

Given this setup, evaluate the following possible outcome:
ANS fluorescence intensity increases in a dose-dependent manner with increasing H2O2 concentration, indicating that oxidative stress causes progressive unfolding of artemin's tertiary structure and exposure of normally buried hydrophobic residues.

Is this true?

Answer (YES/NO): NO